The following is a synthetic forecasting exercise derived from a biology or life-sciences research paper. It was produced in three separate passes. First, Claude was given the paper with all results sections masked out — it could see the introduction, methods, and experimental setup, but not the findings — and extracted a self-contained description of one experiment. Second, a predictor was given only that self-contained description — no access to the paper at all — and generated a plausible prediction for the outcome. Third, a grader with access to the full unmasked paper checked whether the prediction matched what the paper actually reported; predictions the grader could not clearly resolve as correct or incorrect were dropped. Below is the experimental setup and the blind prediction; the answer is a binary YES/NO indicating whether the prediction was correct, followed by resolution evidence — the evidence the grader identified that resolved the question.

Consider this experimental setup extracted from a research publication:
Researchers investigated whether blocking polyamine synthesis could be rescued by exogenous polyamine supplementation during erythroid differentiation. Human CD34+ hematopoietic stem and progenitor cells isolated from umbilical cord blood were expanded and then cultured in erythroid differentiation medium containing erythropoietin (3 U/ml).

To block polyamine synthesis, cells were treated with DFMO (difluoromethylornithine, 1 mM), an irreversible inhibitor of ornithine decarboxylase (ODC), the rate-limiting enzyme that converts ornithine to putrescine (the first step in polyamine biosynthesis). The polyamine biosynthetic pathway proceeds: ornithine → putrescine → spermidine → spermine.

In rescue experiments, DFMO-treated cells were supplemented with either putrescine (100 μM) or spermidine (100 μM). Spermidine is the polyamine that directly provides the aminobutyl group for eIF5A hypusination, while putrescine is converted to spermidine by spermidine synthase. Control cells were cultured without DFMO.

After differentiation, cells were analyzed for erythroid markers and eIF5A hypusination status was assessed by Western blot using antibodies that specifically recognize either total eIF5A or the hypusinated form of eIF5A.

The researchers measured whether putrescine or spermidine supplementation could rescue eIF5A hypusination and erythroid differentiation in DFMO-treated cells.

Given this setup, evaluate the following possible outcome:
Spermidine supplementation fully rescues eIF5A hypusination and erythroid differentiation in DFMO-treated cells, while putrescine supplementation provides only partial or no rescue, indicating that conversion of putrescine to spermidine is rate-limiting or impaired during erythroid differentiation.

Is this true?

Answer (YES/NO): NO